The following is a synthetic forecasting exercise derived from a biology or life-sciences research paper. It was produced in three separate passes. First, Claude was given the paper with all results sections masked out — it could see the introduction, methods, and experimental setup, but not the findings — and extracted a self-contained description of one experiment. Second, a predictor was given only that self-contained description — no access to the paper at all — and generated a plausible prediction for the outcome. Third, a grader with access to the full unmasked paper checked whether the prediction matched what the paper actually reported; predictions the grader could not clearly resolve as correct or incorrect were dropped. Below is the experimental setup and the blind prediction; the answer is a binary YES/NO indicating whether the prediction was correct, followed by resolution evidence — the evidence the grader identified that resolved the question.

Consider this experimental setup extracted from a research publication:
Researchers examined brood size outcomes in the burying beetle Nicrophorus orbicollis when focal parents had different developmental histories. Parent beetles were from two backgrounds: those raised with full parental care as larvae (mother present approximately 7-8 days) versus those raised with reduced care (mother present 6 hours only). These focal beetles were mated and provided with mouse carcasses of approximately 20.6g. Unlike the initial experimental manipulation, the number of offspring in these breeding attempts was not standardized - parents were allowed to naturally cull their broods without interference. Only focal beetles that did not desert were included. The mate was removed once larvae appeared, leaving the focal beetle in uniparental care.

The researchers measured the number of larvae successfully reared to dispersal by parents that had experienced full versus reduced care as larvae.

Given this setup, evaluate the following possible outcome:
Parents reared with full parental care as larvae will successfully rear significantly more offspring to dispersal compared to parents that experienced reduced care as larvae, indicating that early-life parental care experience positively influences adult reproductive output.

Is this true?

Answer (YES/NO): NO